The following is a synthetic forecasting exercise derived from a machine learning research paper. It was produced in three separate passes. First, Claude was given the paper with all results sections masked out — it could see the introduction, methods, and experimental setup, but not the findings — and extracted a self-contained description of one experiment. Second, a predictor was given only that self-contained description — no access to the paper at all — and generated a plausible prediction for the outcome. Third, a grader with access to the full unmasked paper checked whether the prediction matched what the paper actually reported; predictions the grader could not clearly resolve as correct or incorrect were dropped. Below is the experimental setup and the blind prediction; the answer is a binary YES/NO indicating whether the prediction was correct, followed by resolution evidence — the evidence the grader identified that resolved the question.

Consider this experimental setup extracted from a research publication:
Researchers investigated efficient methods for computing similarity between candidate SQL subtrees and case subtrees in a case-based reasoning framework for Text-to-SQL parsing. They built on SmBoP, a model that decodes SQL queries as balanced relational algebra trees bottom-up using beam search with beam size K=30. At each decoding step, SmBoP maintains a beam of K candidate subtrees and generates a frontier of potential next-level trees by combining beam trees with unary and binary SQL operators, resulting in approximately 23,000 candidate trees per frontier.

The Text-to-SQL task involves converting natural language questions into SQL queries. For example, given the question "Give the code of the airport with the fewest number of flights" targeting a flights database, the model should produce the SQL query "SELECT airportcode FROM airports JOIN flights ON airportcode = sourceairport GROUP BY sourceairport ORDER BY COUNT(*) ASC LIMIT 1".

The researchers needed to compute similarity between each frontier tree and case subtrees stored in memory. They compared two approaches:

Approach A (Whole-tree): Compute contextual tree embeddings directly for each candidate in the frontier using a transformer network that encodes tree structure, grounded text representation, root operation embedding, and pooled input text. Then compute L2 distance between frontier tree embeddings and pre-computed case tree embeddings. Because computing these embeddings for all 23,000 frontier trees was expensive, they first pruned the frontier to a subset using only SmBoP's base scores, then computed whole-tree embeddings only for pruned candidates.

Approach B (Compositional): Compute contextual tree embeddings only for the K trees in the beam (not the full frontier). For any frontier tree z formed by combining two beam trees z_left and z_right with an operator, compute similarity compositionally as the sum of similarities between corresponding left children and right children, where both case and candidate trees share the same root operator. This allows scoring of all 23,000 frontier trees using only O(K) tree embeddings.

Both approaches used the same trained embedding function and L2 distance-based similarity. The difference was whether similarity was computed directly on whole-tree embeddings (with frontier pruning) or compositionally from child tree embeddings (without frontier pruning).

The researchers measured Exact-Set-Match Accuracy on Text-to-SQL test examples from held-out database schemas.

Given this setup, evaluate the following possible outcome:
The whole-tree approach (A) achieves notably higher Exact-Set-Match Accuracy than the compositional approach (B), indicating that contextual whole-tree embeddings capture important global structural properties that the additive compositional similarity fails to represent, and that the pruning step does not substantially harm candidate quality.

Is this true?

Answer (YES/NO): NO